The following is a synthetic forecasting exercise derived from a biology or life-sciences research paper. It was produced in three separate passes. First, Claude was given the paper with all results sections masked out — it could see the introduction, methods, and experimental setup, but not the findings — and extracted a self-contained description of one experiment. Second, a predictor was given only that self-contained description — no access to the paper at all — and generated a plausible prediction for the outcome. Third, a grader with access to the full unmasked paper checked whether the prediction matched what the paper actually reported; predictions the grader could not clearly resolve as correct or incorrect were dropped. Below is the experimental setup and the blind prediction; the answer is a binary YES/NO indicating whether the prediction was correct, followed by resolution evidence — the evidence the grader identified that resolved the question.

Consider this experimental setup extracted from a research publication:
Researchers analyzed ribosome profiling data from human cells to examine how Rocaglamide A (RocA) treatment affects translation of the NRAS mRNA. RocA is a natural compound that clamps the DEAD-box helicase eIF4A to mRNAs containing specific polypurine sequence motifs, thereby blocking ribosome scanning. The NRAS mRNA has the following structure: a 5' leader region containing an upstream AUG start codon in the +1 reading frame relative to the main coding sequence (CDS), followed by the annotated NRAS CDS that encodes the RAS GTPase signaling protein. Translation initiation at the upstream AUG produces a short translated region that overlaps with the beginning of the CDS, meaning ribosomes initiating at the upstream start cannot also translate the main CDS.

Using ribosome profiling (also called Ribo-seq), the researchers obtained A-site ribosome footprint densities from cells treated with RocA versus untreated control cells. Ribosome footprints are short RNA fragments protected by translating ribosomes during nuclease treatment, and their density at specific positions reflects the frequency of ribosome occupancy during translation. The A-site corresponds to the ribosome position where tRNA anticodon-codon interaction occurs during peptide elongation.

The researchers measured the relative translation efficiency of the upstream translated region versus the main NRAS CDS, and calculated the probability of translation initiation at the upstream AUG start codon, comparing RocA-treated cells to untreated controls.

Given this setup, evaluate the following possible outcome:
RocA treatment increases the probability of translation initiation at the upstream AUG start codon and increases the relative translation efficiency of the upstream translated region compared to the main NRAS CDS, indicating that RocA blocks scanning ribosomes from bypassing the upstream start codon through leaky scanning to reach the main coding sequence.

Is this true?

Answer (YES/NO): YES